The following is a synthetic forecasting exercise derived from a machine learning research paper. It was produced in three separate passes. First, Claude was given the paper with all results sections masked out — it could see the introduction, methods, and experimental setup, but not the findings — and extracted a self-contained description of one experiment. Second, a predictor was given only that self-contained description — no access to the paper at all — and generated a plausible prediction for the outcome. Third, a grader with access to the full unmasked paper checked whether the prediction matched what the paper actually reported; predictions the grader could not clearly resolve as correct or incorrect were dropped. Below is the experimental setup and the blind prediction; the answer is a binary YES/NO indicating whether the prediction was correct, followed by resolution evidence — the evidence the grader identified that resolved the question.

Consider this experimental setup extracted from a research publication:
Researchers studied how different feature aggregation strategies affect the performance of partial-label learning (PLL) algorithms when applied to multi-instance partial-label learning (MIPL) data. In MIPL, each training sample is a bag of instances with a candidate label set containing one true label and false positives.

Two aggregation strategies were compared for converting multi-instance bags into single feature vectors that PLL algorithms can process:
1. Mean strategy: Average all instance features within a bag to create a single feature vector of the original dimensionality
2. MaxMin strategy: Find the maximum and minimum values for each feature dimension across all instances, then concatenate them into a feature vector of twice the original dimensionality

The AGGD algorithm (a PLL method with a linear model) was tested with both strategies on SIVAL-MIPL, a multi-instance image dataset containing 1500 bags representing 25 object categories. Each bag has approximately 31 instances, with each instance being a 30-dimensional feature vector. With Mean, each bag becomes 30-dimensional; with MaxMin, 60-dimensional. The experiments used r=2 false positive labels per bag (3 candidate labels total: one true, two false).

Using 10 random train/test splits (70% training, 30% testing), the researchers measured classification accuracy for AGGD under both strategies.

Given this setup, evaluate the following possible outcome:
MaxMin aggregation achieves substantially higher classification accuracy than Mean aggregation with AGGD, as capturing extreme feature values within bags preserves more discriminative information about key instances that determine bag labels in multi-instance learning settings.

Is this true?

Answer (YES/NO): YES